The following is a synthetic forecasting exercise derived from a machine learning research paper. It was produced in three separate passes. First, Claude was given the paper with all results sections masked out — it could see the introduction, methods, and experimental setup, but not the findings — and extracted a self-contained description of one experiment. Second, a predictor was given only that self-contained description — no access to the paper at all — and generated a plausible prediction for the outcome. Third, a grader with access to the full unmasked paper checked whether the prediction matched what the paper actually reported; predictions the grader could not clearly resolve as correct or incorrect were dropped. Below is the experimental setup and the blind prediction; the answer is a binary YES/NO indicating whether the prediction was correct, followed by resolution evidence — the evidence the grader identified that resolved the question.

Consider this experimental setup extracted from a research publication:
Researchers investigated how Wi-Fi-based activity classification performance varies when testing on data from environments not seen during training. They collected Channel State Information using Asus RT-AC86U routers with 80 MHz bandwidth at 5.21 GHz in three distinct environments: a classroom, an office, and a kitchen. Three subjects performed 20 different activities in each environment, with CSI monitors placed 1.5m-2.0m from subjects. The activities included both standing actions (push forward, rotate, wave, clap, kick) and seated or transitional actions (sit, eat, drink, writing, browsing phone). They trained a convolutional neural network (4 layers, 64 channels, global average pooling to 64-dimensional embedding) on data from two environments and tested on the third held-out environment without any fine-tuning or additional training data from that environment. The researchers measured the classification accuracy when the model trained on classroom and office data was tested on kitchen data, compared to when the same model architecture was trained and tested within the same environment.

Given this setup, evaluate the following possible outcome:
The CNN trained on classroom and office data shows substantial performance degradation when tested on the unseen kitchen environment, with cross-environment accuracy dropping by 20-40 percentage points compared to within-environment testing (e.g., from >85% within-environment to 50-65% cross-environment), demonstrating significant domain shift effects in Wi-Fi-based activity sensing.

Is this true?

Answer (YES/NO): NO